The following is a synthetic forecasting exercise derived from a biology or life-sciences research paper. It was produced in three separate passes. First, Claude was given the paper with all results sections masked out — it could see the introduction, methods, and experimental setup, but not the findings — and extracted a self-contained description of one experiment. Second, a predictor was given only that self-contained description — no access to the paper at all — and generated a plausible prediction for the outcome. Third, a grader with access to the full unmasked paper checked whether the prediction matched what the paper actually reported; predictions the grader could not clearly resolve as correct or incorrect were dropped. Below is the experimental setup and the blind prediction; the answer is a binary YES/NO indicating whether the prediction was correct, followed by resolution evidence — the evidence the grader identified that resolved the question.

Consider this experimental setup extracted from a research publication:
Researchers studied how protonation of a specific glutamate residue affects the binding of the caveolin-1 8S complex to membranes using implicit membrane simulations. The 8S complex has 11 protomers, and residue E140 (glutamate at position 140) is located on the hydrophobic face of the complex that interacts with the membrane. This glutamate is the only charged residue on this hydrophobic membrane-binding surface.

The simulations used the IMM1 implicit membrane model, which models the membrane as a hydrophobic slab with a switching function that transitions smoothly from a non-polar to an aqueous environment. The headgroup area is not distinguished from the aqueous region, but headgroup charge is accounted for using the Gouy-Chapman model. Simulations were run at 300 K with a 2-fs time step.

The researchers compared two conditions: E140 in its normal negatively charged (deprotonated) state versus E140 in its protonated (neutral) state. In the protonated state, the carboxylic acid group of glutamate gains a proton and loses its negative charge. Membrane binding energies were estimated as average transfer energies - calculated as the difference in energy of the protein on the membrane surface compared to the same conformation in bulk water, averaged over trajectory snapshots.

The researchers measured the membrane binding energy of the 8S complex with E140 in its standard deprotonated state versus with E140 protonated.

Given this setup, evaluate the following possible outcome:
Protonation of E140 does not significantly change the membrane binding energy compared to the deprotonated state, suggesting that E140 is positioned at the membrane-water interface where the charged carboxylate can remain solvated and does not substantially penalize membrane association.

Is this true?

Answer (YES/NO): NO